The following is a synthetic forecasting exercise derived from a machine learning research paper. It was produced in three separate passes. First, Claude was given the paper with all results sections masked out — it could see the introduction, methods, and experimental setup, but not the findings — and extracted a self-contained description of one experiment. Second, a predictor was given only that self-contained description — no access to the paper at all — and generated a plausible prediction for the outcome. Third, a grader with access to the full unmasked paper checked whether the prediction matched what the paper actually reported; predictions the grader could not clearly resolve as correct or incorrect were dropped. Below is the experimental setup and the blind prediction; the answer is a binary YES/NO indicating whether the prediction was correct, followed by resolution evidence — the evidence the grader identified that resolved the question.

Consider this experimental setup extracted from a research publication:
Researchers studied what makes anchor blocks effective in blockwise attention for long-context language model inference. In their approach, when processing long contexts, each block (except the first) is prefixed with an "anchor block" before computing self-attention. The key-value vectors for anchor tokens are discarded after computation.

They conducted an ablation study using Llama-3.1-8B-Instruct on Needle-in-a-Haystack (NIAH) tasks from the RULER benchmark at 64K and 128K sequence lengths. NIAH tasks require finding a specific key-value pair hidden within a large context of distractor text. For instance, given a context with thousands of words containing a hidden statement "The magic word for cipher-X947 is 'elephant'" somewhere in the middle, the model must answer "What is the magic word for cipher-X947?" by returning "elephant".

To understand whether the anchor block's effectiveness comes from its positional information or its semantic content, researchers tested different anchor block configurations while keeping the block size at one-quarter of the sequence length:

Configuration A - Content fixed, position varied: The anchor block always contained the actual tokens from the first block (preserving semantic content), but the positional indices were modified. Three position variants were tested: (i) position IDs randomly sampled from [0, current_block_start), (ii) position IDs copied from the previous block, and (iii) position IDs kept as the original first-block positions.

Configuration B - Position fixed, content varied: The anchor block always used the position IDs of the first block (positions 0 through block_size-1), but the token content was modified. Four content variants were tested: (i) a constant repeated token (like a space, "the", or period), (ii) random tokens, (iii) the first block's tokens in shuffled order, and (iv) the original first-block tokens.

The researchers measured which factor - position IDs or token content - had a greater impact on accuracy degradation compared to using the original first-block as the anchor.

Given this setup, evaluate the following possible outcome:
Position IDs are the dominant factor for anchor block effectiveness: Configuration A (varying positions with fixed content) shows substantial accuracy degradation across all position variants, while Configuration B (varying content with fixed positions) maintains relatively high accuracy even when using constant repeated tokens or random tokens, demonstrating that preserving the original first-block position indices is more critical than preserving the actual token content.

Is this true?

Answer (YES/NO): NO